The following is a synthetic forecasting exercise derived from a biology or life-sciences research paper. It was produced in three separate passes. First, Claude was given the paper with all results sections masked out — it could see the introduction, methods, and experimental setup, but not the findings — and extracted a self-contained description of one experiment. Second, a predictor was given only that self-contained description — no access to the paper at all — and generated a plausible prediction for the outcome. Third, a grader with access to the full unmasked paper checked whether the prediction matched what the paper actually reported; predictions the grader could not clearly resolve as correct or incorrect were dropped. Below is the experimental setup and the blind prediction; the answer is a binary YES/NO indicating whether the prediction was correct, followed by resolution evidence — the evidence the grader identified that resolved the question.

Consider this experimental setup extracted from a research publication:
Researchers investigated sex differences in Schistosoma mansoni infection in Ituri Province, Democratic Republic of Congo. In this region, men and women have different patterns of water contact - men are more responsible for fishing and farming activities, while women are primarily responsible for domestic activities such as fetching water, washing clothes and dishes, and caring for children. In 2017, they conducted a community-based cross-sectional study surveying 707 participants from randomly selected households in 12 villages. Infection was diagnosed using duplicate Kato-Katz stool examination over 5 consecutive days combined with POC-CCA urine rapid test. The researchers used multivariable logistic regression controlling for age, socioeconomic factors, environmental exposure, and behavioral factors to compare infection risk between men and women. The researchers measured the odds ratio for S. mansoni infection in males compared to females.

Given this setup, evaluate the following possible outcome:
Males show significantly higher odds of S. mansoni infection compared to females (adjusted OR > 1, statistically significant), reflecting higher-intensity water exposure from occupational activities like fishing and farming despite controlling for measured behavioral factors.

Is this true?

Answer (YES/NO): NO